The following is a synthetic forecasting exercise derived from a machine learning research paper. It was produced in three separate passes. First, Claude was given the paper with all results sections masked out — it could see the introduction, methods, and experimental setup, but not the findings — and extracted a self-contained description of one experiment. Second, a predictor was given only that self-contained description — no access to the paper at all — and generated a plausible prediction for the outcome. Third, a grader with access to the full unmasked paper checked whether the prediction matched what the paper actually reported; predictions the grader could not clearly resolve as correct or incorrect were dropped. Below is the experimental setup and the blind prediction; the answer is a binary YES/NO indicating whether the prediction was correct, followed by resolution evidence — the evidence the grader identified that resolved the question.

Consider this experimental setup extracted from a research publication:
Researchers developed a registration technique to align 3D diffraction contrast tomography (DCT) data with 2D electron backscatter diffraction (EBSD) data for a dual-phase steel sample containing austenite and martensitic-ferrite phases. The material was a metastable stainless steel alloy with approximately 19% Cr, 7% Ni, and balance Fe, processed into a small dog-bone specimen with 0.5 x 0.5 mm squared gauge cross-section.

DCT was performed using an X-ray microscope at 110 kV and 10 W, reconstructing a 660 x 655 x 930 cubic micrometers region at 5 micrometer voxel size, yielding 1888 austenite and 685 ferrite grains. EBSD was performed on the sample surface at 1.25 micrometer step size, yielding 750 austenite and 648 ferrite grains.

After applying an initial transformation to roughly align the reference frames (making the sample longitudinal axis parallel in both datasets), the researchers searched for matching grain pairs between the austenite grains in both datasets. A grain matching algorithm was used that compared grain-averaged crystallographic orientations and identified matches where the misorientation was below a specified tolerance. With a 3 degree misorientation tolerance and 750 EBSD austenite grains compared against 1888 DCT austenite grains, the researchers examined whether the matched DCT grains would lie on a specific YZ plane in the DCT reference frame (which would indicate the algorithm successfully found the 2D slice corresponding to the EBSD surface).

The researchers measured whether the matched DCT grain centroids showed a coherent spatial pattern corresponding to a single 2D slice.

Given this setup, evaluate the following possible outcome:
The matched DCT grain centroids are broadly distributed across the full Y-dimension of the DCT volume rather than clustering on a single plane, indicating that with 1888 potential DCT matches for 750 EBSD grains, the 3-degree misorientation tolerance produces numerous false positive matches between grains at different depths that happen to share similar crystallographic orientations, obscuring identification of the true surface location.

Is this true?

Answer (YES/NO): NO